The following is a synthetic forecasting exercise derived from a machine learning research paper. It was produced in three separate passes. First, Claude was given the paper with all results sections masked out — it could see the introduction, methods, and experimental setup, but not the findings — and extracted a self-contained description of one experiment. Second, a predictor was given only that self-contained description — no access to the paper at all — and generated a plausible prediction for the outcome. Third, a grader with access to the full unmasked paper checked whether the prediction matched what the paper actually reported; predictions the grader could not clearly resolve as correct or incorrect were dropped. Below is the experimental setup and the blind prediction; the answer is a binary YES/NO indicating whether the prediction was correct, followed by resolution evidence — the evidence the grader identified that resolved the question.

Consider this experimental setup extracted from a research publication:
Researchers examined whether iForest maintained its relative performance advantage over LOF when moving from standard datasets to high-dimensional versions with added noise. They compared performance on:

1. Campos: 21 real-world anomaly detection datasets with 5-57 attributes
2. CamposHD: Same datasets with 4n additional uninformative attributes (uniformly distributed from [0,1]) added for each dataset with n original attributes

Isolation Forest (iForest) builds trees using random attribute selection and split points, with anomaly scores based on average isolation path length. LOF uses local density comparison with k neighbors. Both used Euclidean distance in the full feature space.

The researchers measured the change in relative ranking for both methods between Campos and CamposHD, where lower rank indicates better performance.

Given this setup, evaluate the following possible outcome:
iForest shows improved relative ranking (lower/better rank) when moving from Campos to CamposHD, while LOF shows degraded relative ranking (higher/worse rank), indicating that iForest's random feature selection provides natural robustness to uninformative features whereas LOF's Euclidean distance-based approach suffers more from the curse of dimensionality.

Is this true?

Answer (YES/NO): NO